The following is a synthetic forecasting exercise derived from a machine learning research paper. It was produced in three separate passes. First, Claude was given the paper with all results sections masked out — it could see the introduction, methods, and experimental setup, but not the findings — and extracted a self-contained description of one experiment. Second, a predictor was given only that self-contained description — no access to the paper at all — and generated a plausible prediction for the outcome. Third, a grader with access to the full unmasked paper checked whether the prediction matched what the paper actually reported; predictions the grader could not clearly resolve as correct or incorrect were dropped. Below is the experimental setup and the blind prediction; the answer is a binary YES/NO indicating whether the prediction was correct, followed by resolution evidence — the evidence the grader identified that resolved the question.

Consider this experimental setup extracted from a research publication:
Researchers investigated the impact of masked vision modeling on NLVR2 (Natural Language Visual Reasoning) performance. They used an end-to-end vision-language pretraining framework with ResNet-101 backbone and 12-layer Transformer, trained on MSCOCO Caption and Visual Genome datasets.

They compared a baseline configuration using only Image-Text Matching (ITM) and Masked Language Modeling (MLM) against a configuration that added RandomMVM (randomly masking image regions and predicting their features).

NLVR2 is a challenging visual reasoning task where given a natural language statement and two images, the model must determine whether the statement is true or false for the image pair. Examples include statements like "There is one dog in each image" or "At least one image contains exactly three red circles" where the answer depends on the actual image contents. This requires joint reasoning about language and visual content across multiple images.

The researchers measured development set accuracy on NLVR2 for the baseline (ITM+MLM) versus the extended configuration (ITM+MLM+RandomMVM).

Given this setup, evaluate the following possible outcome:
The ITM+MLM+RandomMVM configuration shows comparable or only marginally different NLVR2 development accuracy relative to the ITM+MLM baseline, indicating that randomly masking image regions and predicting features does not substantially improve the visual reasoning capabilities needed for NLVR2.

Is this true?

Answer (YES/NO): NO